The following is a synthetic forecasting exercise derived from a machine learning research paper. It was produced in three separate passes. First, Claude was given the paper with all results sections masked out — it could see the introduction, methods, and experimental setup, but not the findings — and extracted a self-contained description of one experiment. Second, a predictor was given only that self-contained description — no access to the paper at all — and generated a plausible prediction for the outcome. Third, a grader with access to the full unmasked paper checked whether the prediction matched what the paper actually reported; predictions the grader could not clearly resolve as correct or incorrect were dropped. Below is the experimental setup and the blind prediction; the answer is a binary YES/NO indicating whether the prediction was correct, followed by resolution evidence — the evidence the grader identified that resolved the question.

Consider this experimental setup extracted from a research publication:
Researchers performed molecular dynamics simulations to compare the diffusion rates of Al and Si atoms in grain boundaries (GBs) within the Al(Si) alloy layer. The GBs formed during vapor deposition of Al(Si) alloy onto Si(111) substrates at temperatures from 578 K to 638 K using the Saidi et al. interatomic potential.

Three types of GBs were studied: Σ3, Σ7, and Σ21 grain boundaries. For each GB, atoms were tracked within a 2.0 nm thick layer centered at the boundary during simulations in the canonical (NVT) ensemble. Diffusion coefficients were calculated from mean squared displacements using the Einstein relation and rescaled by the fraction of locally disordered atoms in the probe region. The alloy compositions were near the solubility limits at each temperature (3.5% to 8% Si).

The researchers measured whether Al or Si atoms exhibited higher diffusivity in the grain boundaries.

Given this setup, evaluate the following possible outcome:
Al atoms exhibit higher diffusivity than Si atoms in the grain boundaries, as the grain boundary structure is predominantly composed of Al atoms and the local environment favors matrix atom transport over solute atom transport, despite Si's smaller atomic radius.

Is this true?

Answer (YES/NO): NO